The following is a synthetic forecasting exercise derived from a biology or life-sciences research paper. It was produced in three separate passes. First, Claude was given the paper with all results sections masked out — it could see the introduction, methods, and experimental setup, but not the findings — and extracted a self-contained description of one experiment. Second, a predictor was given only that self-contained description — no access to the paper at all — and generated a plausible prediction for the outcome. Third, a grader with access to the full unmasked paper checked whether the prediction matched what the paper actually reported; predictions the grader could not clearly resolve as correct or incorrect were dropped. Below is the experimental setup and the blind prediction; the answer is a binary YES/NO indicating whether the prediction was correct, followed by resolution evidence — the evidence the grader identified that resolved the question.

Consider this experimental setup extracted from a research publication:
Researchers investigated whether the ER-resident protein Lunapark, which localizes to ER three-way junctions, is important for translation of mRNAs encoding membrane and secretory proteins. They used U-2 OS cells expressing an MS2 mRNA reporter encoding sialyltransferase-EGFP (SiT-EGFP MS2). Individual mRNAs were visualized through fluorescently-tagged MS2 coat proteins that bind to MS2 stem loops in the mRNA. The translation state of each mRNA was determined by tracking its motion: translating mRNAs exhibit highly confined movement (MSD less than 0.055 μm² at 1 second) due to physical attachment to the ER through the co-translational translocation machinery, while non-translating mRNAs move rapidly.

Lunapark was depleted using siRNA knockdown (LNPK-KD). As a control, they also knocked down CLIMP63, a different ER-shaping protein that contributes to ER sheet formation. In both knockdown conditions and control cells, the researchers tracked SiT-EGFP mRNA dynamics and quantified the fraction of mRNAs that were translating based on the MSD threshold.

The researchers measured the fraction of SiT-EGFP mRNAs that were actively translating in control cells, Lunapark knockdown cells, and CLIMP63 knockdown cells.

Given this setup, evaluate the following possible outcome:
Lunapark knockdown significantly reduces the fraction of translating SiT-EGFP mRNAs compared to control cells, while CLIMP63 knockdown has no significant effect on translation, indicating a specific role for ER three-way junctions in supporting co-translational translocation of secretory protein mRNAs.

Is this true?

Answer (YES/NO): YES